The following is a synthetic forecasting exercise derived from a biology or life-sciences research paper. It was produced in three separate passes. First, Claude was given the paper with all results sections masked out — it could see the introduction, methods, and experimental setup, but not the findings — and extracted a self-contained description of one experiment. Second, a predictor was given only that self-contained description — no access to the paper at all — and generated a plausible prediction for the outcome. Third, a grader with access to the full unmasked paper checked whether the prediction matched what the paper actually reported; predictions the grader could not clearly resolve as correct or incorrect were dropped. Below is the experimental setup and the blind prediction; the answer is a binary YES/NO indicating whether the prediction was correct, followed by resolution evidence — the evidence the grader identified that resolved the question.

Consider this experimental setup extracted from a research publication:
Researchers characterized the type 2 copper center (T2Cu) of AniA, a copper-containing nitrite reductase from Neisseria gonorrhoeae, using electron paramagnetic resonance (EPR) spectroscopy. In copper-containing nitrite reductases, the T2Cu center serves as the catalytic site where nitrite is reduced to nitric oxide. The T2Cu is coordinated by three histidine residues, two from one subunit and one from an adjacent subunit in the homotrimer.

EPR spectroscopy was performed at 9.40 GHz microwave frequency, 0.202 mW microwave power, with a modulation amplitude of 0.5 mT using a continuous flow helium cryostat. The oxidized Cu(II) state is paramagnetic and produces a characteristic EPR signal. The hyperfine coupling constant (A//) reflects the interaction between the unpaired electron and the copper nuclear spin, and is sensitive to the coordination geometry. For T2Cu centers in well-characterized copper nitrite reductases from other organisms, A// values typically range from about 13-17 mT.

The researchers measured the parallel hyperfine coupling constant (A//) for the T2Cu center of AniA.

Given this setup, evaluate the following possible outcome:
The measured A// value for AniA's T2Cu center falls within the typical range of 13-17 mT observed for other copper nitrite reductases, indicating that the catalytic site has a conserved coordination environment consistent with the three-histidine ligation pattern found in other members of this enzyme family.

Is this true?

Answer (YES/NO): NO